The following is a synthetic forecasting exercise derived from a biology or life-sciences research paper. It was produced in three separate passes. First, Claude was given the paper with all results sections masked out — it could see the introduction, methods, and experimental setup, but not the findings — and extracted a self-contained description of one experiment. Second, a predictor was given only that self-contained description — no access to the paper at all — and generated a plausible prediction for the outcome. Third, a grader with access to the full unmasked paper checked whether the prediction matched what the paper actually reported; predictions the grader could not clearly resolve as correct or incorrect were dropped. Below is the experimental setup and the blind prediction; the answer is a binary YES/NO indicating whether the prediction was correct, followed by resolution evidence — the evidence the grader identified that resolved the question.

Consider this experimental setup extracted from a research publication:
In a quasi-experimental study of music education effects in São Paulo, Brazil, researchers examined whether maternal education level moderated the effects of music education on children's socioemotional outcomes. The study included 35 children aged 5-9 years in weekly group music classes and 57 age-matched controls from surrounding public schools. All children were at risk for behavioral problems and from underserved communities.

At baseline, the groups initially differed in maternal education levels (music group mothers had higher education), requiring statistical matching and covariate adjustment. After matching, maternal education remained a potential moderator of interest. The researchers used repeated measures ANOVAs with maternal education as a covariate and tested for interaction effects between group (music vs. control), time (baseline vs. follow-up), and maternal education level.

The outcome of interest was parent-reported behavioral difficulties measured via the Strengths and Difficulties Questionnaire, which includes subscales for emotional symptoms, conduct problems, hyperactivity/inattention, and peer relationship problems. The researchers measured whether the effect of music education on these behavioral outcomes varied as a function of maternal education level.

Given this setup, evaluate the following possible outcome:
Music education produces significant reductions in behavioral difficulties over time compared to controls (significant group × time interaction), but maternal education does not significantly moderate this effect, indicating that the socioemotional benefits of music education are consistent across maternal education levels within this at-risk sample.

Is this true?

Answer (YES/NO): NO